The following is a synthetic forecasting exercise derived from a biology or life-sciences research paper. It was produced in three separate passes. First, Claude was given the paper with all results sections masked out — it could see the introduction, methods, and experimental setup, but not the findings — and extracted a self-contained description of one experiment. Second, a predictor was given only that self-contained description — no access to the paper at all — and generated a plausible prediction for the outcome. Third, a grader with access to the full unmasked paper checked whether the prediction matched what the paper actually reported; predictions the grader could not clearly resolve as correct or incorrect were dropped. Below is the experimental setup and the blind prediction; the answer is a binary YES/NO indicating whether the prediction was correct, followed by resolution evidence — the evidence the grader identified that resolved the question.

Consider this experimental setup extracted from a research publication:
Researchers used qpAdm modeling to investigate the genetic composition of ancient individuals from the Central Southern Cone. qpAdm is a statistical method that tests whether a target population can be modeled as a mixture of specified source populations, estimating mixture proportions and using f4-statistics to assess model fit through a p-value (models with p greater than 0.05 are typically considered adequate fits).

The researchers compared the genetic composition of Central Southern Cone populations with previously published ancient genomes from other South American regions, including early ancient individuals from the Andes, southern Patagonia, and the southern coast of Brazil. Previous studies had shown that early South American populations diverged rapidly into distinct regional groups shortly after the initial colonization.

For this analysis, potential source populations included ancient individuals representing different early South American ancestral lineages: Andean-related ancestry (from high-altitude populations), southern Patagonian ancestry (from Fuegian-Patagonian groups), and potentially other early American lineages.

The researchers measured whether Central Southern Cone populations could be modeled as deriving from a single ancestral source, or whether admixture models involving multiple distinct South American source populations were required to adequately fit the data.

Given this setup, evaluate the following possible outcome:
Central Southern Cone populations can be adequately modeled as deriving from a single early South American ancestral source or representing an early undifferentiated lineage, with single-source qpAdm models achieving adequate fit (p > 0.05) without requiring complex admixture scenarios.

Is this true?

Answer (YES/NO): NO